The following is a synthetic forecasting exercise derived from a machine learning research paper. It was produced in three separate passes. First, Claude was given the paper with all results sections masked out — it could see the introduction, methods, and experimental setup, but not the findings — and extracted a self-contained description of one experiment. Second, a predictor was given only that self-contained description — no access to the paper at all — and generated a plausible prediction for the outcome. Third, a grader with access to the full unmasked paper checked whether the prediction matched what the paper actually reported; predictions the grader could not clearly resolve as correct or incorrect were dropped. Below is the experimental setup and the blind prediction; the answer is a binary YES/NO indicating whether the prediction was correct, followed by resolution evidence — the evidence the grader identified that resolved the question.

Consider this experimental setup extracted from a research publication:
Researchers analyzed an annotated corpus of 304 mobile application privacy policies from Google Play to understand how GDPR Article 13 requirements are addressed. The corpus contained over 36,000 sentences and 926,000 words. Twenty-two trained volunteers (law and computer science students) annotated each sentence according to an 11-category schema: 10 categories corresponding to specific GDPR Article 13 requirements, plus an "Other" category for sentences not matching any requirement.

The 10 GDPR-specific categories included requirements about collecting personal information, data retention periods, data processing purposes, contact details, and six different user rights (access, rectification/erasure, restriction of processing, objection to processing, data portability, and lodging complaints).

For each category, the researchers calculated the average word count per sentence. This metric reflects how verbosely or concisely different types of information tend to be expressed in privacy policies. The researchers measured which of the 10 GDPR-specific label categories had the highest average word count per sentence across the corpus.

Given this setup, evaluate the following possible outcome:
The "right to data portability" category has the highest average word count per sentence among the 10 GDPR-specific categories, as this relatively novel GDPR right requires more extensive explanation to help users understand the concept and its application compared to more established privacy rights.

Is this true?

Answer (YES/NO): NO